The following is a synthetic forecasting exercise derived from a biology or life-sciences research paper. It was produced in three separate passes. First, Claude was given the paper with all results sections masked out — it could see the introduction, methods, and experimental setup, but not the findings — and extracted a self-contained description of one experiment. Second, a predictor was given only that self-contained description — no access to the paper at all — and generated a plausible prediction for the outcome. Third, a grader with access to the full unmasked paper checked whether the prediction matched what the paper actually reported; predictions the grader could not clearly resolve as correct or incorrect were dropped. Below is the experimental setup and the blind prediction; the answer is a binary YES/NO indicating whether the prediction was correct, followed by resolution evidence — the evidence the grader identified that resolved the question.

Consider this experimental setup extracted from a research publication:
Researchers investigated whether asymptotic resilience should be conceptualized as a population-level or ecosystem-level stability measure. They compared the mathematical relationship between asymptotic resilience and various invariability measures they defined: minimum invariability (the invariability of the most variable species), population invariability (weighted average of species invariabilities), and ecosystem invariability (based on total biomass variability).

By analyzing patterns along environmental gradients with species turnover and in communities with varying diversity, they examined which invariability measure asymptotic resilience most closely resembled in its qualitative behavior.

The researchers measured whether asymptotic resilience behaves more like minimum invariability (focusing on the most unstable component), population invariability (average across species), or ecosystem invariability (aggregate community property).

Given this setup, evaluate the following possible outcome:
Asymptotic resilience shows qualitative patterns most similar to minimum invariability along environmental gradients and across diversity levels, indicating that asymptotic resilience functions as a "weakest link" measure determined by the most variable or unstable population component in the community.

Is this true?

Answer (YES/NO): YES